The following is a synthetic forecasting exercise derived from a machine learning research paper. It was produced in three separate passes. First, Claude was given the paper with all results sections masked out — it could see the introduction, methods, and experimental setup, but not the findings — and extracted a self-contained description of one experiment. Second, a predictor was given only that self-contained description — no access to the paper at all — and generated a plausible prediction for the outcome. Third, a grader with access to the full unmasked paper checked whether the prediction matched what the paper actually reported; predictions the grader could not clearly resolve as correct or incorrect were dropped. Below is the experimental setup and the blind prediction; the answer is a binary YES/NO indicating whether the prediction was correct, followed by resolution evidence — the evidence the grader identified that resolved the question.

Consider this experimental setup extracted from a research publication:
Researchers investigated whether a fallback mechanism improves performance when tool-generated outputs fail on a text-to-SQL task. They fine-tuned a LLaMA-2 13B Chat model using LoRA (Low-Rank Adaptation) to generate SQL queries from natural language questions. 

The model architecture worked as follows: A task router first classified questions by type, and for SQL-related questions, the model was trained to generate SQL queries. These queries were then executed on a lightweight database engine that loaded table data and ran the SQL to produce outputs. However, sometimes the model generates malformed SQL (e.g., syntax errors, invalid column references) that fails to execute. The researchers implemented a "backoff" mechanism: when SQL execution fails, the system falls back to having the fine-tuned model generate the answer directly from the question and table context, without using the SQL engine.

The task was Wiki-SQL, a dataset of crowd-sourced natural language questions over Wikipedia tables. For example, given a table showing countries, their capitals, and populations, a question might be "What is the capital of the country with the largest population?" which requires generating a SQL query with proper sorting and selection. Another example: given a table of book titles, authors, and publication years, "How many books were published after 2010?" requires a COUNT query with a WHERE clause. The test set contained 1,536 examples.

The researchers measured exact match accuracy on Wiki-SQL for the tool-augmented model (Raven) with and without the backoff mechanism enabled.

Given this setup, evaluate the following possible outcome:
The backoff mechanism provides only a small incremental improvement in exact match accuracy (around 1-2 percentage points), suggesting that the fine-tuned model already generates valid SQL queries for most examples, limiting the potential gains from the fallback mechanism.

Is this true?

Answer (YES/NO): YES